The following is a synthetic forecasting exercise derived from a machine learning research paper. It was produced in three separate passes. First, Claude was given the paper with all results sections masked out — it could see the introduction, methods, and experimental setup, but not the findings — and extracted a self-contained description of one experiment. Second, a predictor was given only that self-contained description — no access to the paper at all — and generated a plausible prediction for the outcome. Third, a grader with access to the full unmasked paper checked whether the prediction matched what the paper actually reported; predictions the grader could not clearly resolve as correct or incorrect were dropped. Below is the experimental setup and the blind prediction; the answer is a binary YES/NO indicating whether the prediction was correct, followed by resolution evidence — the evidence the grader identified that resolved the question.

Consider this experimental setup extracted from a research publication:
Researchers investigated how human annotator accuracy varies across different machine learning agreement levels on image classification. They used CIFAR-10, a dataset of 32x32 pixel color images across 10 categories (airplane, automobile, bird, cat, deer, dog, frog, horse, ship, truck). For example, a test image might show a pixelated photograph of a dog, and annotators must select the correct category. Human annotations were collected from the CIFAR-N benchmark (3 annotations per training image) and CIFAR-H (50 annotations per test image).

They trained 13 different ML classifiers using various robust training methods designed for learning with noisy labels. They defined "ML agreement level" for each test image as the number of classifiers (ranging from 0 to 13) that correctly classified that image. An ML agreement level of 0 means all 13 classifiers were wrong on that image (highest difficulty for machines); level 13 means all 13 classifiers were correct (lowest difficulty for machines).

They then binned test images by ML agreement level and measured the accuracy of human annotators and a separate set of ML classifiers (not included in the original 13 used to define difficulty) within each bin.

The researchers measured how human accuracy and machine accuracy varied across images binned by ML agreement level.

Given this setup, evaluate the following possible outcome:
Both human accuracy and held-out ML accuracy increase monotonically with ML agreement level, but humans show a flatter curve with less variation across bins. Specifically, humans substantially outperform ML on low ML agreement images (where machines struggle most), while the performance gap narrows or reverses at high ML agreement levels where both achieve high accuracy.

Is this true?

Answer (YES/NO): NO